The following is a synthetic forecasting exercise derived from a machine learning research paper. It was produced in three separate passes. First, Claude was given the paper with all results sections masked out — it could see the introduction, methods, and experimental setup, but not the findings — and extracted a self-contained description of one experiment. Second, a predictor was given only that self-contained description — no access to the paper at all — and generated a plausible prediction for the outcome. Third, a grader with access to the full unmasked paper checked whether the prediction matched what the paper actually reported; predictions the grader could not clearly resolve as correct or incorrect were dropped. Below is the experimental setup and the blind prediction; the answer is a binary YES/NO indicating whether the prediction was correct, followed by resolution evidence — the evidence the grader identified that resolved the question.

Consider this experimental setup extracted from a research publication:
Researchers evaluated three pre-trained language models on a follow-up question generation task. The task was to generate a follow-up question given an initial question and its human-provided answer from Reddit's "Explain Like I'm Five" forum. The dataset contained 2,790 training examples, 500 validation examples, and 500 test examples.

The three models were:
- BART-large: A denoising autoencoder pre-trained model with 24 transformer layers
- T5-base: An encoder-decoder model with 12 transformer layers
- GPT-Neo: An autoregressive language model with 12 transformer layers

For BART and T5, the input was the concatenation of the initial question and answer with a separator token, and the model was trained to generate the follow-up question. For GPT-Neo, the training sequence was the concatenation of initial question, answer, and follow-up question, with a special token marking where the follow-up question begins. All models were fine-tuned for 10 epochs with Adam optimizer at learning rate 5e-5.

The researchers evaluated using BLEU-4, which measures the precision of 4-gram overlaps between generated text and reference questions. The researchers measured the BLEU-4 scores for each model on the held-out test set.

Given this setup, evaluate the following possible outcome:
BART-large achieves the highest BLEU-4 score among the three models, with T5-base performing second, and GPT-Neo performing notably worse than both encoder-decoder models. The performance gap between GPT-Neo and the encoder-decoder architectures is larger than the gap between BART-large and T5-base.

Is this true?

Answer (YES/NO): NO